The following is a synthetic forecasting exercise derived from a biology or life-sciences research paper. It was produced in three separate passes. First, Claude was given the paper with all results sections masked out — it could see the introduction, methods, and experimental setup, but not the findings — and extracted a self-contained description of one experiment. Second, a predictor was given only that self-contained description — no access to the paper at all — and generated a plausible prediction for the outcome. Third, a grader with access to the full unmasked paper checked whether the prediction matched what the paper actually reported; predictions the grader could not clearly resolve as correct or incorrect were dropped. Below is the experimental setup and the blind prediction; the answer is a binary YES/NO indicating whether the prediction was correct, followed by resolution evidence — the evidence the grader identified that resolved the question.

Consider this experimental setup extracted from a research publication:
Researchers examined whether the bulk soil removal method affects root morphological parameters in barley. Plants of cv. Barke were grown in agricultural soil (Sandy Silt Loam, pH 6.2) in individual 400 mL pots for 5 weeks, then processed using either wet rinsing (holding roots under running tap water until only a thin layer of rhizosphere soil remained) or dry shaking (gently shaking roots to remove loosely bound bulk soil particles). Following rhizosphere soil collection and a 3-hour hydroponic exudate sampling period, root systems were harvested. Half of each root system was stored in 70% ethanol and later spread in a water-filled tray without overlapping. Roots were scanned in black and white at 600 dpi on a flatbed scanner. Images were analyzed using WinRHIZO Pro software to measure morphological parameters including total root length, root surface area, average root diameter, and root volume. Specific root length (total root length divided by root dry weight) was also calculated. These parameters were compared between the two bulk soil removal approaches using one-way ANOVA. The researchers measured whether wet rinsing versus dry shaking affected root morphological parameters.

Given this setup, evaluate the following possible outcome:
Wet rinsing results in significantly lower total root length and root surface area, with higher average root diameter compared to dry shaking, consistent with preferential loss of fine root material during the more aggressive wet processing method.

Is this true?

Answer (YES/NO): NO